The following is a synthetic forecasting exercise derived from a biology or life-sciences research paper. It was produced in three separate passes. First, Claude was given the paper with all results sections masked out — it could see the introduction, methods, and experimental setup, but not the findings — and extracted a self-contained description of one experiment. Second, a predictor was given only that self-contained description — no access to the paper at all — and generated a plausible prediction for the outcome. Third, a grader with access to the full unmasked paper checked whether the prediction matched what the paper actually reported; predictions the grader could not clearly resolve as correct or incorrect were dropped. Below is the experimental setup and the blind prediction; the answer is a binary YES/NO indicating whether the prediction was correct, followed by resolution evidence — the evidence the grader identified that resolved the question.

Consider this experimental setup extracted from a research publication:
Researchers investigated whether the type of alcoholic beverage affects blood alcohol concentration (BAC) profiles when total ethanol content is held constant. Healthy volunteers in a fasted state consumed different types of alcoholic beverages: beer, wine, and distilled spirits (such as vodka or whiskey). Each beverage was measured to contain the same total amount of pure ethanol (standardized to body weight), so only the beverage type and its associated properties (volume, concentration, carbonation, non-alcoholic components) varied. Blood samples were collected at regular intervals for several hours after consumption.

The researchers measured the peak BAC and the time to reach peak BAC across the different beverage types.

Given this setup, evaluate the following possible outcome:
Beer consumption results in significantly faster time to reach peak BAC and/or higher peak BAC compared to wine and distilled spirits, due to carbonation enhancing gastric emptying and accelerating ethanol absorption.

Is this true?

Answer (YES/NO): NO